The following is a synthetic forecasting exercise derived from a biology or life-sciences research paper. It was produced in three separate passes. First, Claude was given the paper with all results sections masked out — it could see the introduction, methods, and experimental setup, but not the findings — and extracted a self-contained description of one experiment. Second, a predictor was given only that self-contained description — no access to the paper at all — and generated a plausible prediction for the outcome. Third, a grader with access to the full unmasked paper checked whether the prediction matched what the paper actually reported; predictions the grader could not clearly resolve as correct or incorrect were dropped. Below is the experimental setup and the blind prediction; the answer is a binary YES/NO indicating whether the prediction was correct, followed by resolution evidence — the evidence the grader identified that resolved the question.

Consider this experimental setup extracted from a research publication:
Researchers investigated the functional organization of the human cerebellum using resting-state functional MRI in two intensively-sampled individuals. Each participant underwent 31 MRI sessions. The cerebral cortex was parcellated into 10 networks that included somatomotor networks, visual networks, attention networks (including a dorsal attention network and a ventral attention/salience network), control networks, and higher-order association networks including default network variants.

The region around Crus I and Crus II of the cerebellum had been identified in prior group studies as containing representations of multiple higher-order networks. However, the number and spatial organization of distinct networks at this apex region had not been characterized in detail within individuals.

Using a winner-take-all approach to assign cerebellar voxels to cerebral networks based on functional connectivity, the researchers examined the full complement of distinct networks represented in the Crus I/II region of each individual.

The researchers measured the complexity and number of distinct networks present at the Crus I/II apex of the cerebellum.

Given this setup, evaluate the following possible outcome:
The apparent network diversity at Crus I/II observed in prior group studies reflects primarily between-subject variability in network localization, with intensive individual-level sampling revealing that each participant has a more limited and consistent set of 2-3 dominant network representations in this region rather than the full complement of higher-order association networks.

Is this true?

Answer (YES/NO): NO